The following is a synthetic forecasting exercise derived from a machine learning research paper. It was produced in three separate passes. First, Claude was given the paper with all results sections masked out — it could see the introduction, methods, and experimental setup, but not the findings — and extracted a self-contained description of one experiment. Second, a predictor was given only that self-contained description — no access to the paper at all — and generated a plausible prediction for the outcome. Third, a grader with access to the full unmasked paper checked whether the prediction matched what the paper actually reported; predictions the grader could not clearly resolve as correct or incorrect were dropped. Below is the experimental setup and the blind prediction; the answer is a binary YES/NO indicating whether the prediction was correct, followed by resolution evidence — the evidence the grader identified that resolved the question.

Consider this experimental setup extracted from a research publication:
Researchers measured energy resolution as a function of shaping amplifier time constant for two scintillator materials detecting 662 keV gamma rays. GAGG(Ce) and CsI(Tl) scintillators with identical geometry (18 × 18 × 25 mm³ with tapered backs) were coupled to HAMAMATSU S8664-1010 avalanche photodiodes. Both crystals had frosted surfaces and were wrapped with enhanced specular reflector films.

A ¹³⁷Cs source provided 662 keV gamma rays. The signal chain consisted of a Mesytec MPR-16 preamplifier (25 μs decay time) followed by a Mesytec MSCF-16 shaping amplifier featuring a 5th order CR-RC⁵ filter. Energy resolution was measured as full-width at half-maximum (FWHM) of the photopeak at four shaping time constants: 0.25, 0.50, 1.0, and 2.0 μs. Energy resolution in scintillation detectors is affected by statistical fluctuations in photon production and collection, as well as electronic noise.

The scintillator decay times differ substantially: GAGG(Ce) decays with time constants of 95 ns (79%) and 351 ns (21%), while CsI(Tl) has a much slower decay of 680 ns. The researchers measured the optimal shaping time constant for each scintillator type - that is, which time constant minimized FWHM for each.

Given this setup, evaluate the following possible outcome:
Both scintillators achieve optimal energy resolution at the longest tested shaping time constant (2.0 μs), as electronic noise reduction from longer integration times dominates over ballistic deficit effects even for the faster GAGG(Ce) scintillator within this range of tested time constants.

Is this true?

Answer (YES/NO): NO